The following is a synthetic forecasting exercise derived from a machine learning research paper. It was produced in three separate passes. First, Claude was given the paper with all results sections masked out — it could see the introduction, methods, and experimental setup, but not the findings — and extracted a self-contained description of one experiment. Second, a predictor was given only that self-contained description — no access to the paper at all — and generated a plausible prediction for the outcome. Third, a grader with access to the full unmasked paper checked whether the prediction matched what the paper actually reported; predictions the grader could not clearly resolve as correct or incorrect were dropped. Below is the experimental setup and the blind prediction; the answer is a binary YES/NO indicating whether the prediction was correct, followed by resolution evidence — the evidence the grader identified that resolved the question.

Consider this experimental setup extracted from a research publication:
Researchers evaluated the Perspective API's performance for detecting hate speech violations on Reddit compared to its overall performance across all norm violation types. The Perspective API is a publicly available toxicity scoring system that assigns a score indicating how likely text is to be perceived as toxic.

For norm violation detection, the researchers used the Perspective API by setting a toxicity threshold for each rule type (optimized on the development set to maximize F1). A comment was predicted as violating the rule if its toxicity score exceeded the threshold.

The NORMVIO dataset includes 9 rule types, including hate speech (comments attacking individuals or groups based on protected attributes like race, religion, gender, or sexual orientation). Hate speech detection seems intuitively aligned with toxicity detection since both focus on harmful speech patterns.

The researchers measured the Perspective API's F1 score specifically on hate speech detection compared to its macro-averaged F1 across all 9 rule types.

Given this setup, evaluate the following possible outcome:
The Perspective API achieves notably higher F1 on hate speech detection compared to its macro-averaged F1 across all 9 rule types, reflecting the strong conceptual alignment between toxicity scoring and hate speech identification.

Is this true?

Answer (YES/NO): NO